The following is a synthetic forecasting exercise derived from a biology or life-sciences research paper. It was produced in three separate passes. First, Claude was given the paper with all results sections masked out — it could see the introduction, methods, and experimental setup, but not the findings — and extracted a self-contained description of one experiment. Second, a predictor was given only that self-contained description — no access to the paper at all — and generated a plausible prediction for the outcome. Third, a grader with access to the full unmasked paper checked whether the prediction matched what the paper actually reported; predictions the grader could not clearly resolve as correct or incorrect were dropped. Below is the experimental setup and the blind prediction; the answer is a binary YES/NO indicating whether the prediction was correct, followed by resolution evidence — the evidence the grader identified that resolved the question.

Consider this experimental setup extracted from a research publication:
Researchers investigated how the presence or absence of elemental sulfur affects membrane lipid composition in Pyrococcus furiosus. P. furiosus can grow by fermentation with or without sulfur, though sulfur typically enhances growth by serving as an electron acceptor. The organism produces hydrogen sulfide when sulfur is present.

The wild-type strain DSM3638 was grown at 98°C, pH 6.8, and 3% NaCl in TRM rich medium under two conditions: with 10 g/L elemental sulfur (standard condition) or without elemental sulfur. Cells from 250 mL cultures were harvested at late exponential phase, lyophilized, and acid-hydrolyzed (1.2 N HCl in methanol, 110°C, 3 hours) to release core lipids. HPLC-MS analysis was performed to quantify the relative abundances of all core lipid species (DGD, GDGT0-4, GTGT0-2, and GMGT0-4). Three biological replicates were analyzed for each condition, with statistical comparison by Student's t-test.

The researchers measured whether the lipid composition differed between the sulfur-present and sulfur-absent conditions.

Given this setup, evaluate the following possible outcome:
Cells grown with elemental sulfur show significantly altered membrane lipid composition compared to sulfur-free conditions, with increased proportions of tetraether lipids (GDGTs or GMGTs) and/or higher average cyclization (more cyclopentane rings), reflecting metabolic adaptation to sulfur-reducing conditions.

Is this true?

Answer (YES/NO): NO